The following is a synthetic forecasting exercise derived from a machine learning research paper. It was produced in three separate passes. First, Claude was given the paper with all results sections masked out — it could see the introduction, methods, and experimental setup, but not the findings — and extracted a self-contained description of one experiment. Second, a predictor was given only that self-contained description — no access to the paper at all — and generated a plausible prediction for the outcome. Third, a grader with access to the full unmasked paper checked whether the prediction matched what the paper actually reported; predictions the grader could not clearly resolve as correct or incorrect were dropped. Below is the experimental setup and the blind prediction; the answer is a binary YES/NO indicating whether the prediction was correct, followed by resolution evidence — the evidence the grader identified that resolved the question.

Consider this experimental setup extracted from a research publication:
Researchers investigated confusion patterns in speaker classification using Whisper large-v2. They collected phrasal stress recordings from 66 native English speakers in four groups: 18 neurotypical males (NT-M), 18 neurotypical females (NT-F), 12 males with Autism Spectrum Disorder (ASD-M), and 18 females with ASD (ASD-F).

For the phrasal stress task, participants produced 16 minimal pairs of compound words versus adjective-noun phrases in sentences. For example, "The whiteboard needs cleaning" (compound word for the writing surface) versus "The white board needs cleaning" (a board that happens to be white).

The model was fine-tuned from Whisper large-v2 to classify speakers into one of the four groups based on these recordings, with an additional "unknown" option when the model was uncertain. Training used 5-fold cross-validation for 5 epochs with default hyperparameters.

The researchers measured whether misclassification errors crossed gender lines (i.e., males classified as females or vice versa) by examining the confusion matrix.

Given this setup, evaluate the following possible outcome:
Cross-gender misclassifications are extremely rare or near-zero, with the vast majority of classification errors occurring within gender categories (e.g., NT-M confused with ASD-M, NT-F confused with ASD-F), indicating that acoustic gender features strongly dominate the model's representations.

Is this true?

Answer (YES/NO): YES